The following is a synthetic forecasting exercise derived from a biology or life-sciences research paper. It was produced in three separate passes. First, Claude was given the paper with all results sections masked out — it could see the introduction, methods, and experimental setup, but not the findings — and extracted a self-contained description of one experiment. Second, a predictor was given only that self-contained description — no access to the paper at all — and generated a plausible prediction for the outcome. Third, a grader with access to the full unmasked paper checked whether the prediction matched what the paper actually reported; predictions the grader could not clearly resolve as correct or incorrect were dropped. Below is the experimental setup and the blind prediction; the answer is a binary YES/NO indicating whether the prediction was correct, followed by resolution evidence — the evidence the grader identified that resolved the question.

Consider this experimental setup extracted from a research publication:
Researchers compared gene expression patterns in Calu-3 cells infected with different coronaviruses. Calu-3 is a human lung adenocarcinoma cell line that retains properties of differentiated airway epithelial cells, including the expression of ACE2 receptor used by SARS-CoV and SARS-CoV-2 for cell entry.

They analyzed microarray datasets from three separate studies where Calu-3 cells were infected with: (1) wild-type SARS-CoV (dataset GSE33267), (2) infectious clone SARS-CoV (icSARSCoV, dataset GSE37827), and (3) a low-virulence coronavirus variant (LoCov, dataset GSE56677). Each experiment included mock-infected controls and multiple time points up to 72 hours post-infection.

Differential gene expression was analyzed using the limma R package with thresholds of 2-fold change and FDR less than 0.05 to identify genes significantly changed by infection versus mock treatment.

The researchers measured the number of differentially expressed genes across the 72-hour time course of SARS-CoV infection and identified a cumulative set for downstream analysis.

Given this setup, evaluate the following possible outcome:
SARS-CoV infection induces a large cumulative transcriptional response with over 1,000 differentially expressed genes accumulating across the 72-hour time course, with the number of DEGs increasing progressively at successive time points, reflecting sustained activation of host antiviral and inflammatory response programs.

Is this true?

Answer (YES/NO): YES